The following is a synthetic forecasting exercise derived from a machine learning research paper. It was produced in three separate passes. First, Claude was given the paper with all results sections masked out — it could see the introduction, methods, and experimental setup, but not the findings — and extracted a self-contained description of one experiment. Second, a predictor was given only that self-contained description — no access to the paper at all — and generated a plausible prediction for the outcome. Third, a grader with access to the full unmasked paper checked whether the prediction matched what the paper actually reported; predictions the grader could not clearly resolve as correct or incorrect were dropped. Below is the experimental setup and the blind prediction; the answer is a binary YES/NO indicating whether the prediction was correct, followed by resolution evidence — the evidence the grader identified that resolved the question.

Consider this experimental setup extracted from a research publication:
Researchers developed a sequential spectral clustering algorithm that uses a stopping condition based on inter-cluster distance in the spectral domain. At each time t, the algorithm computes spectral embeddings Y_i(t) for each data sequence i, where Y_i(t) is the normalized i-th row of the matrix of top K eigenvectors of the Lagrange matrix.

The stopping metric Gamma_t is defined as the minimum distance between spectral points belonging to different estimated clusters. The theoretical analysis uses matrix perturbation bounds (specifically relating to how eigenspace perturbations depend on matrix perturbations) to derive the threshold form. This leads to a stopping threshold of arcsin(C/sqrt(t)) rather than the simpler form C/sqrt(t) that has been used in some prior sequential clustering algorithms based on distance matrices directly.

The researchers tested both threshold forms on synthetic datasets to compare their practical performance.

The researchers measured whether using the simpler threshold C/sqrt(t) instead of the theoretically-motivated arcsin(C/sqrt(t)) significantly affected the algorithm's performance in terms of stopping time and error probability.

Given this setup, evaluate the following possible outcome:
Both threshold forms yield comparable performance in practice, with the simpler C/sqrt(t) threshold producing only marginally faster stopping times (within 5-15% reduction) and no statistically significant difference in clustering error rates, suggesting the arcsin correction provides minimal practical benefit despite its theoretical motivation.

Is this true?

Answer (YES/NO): NO